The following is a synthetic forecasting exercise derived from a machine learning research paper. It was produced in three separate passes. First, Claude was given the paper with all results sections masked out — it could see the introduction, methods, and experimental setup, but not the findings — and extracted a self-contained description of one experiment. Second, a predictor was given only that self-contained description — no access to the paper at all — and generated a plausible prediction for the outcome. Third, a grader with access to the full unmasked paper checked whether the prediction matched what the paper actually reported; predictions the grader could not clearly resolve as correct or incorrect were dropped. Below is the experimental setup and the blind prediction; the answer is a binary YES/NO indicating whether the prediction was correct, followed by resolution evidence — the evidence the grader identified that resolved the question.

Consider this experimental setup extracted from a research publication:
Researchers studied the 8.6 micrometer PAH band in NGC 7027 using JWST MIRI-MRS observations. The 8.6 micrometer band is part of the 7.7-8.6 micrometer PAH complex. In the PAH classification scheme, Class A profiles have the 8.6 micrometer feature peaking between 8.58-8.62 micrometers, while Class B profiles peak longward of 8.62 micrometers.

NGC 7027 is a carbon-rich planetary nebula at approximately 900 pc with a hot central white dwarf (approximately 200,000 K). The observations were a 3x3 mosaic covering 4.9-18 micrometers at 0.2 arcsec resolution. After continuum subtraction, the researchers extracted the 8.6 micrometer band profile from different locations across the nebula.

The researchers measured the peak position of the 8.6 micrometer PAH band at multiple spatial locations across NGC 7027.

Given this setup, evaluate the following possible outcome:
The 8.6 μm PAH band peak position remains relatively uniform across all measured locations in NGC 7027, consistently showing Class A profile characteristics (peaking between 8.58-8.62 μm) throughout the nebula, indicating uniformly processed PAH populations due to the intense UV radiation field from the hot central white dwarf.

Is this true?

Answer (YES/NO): NO